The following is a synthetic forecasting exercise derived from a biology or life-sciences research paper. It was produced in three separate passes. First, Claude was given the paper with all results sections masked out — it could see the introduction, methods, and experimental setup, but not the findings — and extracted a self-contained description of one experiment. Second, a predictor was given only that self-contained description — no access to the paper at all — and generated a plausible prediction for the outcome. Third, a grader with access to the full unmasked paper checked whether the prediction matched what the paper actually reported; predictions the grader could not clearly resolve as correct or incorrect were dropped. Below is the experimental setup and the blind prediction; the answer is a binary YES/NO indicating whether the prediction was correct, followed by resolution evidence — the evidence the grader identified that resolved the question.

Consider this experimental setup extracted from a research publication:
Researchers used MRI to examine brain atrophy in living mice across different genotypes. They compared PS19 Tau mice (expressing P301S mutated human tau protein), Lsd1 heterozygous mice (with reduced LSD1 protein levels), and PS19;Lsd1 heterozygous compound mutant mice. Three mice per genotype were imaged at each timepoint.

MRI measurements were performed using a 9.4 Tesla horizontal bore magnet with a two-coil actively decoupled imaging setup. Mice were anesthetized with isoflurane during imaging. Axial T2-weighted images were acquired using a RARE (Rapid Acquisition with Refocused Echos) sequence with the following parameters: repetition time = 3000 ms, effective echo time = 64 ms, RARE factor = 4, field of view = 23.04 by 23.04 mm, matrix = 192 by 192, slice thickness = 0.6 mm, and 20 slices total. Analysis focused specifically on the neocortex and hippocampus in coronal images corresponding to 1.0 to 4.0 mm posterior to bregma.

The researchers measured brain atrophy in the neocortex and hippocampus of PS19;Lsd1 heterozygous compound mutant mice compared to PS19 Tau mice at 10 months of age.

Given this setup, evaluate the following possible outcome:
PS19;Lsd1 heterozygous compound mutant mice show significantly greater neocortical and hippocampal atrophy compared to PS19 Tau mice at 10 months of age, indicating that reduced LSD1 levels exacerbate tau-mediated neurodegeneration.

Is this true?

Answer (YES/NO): YES